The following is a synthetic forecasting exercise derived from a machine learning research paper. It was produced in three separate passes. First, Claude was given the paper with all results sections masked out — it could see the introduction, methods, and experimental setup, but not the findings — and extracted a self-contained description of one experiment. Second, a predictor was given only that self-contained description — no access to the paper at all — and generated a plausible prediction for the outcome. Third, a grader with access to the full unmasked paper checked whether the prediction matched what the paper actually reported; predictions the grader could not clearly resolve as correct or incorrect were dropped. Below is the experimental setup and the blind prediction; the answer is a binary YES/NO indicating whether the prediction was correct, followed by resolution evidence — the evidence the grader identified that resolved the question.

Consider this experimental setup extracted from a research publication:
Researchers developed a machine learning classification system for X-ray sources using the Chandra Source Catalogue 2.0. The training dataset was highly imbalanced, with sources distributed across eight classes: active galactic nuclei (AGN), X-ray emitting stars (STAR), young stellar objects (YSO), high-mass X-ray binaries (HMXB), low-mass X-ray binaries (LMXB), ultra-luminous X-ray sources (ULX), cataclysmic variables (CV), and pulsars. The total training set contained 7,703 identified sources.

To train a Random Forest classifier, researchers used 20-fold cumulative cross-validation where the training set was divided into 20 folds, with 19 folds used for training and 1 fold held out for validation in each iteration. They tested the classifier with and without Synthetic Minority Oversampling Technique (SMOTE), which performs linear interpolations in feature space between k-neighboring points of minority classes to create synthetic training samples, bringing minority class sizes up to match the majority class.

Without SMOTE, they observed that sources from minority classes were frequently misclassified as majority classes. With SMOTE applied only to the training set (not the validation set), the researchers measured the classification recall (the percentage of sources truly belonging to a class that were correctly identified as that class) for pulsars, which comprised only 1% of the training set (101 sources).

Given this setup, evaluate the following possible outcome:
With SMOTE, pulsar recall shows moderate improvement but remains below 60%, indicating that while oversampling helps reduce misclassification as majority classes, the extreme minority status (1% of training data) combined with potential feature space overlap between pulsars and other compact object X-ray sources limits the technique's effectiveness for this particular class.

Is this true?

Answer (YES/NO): YES